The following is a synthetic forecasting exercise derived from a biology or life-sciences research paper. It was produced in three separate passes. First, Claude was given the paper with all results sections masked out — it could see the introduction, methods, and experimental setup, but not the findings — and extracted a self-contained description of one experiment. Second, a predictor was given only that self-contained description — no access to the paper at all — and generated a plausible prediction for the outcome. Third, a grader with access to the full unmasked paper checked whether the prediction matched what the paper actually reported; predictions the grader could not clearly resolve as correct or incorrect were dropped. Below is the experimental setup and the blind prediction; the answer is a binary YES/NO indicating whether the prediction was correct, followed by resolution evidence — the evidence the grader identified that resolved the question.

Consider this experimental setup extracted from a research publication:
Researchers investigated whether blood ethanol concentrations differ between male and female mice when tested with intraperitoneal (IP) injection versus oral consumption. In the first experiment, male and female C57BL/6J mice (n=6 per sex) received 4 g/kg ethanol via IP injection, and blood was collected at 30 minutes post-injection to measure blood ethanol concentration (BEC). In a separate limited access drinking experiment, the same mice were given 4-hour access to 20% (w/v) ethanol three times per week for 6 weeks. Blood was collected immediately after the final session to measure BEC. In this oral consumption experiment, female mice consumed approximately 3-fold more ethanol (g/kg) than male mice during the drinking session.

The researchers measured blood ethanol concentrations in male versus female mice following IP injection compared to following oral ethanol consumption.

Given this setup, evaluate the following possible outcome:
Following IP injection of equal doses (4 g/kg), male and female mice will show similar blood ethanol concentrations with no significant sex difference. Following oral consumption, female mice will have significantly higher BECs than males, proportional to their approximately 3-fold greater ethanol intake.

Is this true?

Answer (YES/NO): NO